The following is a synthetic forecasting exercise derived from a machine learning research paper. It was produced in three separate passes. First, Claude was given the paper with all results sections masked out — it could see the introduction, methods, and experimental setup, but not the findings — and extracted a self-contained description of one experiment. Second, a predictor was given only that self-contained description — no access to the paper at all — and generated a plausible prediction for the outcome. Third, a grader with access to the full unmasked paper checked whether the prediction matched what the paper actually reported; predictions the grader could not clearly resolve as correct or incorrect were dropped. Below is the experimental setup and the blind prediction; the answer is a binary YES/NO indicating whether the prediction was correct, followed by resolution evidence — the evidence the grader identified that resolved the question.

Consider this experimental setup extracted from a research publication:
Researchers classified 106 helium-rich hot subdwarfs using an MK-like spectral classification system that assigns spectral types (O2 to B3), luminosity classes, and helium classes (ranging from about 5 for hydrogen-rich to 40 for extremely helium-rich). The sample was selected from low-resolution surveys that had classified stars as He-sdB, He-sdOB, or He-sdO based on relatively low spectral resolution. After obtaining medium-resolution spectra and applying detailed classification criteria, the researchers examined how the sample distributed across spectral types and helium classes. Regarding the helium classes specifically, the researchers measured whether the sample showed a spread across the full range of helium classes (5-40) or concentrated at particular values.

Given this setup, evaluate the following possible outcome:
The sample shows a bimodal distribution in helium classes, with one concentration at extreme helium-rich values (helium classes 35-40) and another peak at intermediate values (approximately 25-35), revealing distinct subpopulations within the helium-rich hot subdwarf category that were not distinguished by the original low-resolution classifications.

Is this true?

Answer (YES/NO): NO